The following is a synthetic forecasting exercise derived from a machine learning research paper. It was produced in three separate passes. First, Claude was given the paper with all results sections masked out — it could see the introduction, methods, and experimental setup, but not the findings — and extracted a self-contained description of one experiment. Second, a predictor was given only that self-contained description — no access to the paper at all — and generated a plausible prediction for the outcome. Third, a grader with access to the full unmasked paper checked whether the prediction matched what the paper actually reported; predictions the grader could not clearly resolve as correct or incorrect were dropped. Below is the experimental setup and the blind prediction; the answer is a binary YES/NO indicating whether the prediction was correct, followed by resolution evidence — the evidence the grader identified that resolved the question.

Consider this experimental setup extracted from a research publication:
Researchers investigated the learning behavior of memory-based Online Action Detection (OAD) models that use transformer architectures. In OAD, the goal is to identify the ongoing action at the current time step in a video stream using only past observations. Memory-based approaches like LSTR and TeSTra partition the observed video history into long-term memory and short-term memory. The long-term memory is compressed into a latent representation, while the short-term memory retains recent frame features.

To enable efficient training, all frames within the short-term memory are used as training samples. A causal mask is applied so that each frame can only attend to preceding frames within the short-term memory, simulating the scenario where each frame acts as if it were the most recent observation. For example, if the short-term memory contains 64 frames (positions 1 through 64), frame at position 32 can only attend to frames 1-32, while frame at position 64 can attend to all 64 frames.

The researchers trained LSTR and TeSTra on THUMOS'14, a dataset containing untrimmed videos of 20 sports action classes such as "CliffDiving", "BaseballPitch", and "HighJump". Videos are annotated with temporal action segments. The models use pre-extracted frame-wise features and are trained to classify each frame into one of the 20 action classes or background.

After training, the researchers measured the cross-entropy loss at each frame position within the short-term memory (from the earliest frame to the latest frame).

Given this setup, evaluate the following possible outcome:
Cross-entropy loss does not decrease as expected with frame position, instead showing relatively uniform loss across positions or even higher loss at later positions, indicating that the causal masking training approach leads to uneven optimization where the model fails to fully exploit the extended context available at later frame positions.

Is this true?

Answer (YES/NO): NO